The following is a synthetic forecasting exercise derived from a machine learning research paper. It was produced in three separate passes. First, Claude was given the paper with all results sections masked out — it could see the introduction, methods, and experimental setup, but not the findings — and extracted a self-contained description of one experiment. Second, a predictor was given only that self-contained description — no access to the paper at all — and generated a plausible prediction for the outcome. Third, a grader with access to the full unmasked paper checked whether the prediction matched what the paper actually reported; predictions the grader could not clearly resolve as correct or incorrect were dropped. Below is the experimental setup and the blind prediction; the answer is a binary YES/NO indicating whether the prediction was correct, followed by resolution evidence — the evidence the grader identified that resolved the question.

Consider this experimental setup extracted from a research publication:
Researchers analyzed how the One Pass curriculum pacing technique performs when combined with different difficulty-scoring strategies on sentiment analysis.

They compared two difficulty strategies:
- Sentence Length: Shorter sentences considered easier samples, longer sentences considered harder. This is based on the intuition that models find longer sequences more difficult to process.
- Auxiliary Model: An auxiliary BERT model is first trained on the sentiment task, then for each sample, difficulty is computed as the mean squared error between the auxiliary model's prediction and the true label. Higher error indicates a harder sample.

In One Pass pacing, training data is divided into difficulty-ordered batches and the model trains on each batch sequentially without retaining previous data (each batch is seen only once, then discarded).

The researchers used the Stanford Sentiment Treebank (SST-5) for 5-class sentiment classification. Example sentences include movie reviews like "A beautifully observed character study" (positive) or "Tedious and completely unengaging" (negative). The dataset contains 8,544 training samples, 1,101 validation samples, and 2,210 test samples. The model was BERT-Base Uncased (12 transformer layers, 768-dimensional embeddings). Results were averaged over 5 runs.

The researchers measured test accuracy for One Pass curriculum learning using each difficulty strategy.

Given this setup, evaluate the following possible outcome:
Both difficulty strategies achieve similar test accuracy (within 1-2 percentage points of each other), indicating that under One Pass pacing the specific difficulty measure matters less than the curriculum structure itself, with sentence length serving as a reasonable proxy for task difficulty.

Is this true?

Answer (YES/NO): YES